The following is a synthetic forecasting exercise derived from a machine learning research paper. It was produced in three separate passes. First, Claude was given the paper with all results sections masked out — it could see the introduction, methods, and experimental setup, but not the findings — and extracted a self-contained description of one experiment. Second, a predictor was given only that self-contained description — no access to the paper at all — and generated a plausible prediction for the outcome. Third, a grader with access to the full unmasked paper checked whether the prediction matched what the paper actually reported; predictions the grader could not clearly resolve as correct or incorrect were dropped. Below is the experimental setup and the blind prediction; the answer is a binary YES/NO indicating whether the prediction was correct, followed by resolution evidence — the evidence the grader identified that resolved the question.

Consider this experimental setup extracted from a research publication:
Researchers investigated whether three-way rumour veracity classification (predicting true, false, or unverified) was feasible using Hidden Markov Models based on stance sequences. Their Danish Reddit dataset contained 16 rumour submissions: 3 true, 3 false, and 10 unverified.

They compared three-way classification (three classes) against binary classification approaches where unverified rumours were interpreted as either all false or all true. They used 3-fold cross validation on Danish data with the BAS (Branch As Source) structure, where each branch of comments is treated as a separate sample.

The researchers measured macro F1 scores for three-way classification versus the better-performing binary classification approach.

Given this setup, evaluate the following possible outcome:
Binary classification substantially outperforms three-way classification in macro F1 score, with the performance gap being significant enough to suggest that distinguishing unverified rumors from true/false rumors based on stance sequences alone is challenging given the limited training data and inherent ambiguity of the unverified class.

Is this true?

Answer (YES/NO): YES